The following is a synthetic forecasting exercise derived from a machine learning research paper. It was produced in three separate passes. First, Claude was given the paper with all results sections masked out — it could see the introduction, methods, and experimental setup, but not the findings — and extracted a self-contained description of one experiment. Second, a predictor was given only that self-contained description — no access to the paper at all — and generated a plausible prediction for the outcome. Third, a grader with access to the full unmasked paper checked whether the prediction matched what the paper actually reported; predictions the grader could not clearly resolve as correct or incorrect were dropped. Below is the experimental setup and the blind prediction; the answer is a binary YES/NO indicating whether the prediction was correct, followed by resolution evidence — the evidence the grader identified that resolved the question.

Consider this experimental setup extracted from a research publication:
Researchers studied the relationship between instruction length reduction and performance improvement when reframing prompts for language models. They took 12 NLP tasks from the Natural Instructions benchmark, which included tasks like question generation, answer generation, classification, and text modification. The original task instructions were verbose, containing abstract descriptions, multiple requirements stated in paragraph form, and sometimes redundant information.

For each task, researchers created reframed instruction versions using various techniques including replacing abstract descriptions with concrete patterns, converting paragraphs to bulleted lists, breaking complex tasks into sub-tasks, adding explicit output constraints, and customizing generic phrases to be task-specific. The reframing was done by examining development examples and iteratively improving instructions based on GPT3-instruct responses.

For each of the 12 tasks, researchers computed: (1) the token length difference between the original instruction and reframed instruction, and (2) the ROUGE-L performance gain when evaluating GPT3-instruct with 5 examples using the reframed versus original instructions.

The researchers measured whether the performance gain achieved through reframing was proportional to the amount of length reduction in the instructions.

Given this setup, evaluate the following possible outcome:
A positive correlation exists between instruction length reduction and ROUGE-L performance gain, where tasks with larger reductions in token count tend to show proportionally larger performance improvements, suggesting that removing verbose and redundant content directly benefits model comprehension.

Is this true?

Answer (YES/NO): NO